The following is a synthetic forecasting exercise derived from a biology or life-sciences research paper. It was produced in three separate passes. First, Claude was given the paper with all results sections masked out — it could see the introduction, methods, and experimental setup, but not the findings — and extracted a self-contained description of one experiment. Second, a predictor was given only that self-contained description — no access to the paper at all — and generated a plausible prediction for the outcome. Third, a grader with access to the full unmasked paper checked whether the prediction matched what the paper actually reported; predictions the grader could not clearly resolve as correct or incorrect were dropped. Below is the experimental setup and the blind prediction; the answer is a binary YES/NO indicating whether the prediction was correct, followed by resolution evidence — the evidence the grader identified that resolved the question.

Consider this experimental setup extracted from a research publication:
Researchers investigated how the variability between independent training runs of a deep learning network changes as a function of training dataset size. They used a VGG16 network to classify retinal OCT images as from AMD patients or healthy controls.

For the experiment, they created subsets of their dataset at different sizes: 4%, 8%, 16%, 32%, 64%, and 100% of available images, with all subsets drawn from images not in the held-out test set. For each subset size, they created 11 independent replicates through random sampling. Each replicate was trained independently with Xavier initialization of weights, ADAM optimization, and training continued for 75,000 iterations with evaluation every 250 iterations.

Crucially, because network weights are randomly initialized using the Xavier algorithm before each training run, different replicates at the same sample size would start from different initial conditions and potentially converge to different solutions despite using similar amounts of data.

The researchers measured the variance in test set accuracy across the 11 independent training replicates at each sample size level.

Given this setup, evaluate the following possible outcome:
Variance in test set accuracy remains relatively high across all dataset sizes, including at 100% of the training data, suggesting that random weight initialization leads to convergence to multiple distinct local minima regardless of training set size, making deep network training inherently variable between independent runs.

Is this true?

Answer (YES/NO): NO